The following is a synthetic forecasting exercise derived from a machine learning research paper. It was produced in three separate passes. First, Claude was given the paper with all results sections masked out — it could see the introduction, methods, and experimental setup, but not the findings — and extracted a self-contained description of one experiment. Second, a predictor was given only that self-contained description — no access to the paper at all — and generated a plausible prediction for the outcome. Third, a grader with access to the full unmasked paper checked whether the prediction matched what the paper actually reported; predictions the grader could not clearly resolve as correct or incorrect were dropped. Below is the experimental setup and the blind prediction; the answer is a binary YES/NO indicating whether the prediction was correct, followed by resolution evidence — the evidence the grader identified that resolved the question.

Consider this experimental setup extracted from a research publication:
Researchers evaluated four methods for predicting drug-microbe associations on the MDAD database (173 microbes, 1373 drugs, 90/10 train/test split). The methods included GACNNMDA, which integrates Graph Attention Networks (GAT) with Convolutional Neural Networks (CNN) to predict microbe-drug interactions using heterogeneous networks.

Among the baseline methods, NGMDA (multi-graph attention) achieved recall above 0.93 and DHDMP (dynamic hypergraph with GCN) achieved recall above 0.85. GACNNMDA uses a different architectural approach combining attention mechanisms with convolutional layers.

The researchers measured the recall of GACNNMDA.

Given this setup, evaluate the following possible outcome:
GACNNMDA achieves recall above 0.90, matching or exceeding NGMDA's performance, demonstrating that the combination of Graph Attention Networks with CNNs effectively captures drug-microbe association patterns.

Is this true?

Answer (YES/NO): NO